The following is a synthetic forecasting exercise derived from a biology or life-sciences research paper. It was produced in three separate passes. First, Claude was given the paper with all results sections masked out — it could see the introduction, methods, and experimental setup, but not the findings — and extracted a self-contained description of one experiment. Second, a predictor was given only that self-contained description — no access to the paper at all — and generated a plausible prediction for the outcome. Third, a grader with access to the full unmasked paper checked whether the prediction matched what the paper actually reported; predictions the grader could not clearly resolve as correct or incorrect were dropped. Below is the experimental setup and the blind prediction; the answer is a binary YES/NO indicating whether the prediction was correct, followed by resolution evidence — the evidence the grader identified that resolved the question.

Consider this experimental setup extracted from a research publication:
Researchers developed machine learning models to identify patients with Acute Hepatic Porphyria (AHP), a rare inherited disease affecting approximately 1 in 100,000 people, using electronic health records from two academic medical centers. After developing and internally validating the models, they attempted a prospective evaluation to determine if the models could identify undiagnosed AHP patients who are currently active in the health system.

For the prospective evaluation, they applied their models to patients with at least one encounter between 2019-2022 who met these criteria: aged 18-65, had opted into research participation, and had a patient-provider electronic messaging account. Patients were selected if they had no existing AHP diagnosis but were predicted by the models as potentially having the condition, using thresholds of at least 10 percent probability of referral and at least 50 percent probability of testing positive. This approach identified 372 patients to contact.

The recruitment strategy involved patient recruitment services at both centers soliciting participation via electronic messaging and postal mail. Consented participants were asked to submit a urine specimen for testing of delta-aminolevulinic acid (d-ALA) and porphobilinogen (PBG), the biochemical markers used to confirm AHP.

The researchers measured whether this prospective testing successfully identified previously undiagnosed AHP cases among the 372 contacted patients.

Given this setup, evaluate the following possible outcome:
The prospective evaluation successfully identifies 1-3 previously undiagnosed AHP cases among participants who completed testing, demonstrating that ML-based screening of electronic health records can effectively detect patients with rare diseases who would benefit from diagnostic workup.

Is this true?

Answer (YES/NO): NO